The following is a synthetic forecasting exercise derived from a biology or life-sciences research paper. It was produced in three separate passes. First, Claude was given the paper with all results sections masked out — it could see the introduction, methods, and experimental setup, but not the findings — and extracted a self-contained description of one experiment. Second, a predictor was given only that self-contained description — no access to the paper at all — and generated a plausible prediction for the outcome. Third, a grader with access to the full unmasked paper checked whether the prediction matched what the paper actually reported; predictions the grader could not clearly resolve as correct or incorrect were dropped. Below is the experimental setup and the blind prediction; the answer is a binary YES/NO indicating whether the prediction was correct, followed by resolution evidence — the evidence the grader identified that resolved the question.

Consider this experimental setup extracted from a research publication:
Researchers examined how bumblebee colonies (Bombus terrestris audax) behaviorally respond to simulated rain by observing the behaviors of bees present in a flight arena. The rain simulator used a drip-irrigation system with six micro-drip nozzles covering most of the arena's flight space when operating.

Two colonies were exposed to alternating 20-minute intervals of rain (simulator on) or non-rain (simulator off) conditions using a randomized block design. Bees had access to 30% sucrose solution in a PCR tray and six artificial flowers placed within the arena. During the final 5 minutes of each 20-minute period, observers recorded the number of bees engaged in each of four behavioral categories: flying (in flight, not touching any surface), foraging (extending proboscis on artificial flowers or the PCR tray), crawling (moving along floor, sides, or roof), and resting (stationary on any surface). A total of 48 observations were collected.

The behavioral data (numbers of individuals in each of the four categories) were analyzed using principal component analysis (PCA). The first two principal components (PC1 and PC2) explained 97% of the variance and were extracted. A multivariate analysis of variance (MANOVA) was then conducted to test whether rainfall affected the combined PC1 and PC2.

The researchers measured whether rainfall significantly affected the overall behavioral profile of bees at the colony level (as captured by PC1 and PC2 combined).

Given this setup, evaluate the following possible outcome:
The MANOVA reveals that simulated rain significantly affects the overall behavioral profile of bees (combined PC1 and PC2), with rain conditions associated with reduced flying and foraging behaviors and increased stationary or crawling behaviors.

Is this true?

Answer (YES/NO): NO